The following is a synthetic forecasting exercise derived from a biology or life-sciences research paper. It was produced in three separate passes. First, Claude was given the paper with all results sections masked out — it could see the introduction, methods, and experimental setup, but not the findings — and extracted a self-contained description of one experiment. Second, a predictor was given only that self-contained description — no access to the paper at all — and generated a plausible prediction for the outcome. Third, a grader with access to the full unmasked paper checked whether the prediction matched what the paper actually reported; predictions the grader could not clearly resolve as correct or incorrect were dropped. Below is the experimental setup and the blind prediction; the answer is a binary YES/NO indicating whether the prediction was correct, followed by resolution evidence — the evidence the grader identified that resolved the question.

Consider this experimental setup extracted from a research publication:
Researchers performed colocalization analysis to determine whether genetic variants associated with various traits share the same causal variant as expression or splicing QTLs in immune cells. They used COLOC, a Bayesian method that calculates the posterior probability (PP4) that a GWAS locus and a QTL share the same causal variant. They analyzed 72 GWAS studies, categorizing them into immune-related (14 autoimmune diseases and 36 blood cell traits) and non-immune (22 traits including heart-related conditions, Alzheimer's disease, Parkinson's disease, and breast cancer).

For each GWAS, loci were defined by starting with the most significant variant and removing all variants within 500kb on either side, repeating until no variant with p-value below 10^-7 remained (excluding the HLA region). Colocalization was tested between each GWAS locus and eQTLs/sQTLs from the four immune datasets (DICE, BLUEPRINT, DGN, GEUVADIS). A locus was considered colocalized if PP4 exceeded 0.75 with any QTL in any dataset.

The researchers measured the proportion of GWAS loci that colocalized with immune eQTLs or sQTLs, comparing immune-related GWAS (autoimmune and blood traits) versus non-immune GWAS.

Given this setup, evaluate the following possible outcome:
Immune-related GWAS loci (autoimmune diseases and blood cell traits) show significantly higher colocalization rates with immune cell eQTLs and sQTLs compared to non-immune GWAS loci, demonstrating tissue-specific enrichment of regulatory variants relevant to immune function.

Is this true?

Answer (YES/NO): YES